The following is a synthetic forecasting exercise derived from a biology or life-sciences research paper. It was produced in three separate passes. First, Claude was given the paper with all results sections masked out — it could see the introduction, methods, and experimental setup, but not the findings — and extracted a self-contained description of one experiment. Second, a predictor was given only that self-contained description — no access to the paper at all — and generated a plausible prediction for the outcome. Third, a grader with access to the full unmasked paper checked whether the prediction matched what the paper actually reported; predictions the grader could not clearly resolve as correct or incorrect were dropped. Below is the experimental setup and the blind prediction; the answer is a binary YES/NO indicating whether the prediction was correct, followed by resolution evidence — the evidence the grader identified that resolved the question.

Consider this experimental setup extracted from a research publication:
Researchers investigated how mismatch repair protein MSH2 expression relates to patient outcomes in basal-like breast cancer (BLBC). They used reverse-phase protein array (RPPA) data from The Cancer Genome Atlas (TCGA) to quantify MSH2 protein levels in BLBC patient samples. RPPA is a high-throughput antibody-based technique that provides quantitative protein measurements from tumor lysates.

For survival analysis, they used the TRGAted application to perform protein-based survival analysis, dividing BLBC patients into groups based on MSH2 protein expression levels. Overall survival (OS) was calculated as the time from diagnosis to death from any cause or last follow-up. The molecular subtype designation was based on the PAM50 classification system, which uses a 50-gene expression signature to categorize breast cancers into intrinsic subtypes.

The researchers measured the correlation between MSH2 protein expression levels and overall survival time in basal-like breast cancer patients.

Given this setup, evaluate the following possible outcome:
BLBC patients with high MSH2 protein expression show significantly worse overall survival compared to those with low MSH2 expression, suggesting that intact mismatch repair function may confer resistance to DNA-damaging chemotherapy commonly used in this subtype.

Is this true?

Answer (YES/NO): YES